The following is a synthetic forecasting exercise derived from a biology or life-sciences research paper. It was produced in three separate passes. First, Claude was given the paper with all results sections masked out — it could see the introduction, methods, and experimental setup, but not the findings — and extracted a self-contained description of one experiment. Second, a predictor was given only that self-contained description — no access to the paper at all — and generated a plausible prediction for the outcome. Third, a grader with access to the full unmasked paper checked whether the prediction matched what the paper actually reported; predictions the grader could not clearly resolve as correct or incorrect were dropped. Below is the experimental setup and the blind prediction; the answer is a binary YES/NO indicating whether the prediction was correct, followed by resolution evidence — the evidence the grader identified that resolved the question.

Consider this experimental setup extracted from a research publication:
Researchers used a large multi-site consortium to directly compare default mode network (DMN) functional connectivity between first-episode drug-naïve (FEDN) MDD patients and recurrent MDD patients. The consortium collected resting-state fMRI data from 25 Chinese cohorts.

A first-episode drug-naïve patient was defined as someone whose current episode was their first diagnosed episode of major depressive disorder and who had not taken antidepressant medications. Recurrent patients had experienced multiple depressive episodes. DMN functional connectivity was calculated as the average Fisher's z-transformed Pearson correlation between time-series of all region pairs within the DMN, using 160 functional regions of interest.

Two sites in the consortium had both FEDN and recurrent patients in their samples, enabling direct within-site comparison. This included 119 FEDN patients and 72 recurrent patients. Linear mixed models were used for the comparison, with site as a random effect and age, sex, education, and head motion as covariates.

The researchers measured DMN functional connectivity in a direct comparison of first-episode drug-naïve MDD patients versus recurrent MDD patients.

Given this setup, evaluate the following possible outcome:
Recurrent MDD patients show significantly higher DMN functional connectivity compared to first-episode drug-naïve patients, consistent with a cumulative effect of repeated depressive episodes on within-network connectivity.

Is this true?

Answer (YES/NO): NO